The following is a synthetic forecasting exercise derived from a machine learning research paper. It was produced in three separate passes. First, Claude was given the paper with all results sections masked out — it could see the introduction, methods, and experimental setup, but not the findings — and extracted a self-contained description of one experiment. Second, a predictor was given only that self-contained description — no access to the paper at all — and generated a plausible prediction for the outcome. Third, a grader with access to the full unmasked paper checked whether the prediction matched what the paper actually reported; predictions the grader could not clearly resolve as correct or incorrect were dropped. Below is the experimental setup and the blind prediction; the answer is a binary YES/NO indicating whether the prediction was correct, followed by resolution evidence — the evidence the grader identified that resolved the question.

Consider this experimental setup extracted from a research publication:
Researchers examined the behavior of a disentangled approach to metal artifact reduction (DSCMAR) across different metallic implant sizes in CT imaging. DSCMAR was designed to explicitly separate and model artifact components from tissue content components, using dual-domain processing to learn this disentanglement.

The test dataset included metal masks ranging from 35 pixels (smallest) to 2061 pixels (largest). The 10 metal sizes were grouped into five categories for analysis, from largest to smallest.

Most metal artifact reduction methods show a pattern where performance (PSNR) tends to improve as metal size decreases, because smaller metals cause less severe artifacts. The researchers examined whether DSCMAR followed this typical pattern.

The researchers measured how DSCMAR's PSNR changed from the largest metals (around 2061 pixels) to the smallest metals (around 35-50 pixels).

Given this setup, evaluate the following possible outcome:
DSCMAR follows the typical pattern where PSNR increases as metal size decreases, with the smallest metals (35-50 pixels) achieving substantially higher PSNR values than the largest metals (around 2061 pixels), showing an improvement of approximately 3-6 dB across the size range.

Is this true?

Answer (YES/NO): NO